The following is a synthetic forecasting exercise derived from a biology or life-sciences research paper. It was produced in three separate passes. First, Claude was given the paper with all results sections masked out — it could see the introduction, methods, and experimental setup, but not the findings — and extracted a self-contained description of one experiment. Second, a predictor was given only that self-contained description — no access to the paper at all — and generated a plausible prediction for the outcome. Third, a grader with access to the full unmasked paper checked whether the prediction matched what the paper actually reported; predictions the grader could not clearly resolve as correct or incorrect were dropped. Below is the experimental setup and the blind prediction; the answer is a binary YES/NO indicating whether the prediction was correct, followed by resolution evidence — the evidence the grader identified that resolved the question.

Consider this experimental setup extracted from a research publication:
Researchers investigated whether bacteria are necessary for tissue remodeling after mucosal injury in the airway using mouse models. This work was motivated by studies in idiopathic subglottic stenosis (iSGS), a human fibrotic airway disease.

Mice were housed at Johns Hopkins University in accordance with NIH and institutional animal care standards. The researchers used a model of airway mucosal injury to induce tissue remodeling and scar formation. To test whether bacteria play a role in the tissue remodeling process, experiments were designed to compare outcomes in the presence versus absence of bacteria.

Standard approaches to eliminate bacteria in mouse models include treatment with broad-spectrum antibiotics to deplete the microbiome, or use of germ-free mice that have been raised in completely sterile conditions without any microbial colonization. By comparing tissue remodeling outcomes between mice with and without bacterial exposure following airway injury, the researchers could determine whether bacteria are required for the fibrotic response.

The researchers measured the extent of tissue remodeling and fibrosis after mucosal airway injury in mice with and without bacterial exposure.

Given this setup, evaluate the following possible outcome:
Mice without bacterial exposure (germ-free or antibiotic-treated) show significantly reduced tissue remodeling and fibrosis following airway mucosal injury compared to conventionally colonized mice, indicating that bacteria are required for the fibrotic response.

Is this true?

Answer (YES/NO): YES